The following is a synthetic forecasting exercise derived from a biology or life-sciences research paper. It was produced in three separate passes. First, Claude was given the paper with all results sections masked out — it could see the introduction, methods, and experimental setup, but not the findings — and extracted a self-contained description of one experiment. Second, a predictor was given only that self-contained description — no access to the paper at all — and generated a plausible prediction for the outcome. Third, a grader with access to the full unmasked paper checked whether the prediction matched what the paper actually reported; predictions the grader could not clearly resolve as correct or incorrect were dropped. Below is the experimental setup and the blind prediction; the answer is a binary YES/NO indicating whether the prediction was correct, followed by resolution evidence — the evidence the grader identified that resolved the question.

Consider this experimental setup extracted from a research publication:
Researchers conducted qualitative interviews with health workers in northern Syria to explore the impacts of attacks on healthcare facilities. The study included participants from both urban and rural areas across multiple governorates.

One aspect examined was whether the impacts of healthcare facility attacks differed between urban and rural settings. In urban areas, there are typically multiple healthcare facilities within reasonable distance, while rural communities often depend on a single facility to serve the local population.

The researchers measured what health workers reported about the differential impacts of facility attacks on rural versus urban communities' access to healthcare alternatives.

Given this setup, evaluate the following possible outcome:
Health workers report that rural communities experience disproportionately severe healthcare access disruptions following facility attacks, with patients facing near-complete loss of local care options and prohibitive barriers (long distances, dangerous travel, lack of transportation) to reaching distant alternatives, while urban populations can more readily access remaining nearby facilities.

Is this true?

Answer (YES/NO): YES